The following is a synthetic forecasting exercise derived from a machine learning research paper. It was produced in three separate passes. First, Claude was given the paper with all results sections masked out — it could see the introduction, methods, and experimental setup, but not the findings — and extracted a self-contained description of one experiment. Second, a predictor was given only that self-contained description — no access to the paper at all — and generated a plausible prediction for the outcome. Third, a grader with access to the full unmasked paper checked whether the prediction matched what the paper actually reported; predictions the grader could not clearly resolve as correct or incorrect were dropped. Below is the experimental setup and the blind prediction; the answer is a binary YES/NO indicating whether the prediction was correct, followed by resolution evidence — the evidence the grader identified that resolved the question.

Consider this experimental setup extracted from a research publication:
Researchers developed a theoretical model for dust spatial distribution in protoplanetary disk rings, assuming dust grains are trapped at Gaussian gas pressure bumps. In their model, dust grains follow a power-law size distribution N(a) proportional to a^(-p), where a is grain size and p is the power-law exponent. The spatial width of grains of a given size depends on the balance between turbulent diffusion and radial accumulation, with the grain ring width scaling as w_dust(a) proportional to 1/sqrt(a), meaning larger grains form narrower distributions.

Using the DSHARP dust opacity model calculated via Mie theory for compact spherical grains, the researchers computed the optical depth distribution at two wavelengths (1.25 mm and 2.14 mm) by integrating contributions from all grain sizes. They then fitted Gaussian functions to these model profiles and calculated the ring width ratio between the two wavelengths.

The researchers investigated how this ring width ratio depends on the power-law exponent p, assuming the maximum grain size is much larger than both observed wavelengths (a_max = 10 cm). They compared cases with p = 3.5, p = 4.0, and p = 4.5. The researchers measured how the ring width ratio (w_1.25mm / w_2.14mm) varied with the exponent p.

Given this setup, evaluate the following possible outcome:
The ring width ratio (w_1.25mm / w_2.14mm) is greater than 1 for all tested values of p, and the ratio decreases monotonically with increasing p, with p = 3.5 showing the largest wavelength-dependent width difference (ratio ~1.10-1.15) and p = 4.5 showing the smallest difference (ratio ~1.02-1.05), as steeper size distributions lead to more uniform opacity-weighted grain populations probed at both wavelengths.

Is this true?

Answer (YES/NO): NO